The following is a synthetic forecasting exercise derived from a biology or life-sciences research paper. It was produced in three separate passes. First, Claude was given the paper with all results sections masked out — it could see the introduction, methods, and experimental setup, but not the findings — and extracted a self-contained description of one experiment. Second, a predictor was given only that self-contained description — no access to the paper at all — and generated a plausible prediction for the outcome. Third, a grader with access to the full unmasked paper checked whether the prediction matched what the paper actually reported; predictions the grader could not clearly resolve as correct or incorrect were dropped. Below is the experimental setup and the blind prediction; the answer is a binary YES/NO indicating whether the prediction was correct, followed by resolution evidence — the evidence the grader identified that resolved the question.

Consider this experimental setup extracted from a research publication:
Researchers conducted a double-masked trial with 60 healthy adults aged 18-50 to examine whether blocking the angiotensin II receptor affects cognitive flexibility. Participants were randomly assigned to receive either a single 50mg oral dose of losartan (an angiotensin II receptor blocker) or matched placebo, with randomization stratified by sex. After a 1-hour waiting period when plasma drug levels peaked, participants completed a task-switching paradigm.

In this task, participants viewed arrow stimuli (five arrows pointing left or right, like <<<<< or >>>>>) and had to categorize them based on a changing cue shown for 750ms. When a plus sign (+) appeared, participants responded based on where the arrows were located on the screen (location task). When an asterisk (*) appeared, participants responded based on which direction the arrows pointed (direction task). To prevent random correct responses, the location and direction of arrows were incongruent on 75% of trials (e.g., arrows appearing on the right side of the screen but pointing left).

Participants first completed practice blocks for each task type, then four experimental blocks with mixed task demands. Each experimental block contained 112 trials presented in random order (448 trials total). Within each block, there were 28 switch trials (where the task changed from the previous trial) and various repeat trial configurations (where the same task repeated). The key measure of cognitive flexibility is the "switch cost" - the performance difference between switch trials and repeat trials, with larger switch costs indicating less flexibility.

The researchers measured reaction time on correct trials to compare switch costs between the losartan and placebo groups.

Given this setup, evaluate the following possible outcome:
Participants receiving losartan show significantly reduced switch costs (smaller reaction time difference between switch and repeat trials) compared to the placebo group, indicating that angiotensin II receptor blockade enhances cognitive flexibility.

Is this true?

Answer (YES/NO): NO